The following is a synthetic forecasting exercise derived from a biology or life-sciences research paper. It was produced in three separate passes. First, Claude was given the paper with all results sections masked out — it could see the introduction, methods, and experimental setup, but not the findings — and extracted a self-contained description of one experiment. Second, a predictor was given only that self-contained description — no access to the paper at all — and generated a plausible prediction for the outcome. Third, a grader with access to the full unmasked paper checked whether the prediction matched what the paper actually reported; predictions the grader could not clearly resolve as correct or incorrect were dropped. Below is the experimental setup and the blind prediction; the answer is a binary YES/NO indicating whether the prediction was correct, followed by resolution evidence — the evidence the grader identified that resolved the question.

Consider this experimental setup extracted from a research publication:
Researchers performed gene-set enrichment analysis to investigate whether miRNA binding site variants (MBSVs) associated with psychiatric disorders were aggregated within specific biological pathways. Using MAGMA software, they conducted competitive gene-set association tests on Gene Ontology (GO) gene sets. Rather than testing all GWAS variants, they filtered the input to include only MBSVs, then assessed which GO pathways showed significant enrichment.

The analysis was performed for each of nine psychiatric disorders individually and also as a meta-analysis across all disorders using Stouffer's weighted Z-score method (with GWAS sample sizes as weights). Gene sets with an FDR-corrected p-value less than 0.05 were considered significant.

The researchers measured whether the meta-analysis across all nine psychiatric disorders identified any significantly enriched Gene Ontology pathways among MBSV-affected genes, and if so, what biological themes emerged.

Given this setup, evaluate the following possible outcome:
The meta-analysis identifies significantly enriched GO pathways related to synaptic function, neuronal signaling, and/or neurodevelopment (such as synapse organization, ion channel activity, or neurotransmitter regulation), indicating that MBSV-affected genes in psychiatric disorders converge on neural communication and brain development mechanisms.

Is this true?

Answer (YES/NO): NO